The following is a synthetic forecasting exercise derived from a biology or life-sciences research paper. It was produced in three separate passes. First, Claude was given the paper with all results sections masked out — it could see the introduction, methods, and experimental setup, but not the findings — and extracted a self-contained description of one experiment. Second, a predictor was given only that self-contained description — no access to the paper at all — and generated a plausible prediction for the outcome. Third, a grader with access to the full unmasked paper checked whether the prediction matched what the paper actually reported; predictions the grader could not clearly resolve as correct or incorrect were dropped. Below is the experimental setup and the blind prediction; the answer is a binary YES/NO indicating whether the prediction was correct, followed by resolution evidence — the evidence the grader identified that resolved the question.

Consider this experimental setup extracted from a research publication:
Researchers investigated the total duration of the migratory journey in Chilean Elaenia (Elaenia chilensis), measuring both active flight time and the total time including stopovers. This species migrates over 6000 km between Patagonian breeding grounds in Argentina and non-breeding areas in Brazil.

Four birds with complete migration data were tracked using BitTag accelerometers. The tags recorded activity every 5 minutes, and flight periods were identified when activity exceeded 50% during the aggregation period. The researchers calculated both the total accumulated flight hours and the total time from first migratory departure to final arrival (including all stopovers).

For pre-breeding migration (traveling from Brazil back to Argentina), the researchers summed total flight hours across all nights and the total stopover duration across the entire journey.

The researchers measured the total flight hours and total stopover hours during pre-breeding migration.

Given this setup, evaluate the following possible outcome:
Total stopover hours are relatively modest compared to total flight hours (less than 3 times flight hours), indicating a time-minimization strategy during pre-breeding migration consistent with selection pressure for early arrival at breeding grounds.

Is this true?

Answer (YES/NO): NO